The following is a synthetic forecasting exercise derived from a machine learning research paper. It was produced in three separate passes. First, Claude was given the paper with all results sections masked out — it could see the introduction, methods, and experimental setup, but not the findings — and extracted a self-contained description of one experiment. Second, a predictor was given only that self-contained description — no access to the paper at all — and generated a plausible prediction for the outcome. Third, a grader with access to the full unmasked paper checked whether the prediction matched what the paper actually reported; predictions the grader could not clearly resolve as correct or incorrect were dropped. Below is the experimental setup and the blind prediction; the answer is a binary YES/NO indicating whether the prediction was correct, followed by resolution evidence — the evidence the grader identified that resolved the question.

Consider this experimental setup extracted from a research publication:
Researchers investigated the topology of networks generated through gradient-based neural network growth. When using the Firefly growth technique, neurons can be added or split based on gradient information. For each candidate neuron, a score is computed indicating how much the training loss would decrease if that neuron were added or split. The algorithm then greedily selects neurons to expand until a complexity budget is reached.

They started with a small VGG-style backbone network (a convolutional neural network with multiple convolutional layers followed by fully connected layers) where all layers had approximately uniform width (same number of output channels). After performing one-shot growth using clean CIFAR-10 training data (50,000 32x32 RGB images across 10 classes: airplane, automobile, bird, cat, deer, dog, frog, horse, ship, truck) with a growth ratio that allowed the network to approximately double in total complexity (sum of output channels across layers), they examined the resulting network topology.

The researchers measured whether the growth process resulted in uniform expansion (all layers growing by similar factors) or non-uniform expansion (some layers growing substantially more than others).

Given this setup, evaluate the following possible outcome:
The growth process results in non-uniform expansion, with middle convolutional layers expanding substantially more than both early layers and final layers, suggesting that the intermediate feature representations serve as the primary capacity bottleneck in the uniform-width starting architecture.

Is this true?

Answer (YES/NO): NO